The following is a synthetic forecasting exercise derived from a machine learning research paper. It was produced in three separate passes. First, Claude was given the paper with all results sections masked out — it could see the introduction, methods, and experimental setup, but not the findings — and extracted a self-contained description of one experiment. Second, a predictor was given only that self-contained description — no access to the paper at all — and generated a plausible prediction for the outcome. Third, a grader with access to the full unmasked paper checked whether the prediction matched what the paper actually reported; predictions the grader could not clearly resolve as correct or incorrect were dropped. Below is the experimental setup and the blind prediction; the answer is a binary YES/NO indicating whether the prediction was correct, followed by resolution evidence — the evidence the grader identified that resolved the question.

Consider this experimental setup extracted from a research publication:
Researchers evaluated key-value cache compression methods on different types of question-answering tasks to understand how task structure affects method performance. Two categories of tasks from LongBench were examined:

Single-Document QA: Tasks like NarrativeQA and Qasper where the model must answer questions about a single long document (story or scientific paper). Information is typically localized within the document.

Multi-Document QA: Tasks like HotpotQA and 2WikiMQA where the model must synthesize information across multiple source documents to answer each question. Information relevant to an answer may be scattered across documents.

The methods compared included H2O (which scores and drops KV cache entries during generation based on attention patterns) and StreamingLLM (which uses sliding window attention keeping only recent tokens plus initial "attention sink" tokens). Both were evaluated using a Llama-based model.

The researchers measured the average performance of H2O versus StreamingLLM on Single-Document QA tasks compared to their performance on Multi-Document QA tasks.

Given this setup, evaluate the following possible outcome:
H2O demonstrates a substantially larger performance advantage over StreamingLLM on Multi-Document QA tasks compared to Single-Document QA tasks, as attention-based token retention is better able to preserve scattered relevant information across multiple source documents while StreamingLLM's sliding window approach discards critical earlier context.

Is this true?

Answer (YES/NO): NO